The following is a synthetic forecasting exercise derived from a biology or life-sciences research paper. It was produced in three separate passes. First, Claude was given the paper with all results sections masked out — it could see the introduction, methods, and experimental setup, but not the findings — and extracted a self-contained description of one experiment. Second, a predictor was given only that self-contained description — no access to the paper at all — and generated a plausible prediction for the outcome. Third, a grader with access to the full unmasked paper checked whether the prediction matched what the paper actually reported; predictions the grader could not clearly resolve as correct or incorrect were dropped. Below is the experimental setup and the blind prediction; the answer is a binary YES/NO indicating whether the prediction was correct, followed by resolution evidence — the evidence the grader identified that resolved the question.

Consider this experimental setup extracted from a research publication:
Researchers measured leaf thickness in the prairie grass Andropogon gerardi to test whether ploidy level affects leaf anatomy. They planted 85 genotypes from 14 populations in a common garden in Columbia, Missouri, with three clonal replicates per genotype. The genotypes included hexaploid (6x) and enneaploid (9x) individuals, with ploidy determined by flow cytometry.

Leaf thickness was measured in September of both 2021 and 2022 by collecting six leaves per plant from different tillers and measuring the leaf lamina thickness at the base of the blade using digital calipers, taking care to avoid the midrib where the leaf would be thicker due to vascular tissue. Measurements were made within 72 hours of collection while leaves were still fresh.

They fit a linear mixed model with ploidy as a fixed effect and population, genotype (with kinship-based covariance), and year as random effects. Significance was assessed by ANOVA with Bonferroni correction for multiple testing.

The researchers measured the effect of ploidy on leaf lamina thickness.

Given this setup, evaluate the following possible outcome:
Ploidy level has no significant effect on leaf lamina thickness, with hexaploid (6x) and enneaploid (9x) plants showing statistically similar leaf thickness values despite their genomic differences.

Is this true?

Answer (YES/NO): YES